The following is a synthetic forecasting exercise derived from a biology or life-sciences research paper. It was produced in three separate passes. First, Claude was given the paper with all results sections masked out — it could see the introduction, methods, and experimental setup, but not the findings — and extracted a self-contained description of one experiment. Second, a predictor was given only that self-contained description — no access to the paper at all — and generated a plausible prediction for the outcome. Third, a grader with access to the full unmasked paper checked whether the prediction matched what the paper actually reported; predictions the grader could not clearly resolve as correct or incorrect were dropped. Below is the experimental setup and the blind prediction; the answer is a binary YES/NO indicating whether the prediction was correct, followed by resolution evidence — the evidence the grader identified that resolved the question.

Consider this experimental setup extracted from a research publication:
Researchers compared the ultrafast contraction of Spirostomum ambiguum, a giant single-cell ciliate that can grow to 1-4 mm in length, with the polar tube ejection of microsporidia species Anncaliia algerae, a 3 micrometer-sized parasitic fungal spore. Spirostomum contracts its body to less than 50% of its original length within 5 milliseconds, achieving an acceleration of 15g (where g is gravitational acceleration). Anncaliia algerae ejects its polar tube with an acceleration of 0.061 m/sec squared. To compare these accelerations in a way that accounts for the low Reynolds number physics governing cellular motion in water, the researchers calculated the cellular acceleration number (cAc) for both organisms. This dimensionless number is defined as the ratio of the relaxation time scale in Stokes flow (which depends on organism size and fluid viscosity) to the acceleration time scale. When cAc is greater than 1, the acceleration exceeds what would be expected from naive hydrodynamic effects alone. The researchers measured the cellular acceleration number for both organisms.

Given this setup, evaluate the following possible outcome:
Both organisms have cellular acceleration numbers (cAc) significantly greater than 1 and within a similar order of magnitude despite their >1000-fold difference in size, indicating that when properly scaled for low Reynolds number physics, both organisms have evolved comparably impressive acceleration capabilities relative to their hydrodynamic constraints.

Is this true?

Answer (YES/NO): NO